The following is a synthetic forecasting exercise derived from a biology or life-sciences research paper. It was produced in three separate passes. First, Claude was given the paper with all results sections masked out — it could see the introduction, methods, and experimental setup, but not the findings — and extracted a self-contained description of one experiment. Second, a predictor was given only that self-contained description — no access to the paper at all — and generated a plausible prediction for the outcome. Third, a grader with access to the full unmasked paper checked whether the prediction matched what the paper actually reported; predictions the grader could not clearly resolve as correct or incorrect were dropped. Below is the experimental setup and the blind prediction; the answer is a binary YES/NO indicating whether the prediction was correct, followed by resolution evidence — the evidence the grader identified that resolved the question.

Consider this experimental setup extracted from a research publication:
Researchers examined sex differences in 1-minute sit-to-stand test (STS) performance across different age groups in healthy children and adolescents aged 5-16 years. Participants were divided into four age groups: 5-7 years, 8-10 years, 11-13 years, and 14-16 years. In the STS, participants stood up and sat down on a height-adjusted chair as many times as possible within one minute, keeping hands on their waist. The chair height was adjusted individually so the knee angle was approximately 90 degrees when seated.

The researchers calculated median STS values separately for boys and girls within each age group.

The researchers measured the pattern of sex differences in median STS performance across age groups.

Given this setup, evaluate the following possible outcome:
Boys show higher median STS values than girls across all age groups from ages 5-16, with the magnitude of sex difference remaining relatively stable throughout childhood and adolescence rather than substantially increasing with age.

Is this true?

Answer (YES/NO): NO